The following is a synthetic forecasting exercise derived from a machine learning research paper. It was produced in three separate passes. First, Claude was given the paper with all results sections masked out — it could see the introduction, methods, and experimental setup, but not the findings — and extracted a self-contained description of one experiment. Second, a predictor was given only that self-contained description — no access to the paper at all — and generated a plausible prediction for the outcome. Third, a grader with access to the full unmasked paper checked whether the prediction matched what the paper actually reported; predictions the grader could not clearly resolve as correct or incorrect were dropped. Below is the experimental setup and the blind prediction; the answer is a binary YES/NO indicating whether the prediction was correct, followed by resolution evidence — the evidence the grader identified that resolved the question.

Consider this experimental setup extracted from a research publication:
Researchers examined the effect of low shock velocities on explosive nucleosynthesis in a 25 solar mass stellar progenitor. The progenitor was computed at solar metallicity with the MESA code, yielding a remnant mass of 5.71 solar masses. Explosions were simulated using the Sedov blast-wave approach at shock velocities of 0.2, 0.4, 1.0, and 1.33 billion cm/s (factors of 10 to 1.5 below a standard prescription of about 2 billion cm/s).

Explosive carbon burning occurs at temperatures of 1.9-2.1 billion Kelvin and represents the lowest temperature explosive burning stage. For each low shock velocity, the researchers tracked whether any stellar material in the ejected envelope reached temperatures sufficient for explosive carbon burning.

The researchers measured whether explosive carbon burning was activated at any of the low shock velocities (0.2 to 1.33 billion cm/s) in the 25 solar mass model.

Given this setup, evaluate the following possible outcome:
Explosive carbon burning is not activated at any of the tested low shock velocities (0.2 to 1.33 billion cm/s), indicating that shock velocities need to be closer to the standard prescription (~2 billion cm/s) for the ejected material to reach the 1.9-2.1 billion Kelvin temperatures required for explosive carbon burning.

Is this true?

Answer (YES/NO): YES